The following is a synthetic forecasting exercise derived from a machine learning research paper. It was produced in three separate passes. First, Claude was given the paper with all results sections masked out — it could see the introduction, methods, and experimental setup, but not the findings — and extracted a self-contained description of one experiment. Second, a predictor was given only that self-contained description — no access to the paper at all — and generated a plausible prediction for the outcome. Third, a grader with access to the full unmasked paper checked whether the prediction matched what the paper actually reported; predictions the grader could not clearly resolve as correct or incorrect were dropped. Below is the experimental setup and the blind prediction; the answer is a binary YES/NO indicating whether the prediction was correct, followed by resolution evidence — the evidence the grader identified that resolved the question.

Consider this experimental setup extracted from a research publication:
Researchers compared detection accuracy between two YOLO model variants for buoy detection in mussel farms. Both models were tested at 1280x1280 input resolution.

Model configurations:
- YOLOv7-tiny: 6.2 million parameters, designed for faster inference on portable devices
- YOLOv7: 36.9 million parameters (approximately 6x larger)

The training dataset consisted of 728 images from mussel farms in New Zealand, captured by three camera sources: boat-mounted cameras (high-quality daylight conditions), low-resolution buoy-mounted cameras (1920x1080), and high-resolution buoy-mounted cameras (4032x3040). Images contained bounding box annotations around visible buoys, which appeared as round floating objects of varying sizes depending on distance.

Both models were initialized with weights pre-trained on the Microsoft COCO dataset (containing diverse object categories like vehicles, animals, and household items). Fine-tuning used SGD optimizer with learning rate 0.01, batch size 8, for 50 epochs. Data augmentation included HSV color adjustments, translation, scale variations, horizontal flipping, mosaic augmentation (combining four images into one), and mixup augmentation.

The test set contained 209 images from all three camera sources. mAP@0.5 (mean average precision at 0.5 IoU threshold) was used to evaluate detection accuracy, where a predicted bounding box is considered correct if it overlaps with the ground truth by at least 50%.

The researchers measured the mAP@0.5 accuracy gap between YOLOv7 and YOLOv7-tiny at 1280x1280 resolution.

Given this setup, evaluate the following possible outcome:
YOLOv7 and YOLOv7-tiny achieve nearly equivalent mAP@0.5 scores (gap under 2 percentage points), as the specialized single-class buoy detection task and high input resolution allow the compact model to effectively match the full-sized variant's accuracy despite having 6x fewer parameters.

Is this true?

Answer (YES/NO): NO